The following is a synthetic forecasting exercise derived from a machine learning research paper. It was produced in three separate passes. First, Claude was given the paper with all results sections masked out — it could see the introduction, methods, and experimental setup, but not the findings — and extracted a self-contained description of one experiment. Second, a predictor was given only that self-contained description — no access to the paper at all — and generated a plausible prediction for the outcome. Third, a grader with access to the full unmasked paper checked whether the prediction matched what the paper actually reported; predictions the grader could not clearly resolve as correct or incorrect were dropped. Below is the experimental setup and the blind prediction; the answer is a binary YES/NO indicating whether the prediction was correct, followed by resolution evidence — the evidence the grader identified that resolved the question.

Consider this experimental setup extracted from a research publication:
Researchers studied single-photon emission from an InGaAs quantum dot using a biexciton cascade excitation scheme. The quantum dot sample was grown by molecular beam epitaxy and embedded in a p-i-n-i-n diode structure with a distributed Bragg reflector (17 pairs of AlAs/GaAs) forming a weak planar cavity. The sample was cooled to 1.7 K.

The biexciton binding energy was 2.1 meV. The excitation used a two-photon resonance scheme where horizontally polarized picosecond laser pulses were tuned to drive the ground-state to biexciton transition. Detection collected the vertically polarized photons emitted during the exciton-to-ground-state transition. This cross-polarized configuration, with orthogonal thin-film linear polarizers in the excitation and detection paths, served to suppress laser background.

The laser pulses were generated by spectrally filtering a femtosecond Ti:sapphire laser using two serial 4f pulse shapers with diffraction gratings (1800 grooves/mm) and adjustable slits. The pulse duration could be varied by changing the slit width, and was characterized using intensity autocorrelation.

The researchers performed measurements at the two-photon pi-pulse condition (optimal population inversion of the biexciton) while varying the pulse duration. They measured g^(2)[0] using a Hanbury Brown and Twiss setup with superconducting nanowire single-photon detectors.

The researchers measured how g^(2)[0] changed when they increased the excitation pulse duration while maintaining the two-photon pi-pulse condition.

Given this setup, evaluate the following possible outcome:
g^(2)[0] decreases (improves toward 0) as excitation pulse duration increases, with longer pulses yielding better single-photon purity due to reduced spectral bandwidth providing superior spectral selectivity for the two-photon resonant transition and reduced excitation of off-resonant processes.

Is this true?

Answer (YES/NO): NO